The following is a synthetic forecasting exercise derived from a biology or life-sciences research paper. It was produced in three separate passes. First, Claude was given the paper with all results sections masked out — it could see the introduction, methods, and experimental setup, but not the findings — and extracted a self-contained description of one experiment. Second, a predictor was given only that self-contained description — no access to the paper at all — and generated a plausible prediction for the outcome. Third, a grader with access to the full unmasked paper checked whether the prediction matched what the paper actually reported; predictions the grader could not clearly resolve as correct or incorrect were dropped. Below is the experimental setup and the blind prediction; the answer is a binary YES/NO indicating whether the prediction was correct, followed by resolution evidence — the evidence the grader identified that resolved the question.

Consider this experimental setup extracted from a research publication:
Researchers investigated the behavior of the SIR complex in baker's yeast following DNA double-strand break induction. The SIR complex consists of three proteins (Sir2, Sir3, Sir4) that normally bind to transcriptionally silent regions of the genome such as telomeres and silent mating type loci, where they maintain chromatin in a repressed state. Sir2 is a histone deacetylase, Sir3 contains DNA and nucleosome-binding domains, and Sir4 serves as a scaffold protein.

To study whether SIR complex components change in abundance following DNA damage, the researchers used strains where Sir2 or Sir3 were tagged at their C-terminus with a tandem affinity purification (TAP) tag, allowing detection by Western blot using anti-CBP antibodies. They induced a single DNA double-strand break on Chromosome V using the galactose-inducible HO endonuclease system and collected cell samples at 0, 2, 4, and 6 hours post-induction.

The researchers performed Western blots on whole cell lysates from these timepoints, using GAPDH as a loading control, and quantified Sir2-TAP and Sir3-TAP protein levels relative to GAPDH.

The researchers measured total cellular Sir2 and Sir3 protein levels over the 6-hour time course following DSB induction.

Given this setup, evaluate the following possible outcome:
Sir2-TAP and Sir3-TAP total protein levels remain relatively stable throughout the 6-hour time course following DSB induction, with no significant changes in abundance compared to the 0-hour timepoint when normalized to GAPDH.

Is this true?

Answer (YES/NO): NO